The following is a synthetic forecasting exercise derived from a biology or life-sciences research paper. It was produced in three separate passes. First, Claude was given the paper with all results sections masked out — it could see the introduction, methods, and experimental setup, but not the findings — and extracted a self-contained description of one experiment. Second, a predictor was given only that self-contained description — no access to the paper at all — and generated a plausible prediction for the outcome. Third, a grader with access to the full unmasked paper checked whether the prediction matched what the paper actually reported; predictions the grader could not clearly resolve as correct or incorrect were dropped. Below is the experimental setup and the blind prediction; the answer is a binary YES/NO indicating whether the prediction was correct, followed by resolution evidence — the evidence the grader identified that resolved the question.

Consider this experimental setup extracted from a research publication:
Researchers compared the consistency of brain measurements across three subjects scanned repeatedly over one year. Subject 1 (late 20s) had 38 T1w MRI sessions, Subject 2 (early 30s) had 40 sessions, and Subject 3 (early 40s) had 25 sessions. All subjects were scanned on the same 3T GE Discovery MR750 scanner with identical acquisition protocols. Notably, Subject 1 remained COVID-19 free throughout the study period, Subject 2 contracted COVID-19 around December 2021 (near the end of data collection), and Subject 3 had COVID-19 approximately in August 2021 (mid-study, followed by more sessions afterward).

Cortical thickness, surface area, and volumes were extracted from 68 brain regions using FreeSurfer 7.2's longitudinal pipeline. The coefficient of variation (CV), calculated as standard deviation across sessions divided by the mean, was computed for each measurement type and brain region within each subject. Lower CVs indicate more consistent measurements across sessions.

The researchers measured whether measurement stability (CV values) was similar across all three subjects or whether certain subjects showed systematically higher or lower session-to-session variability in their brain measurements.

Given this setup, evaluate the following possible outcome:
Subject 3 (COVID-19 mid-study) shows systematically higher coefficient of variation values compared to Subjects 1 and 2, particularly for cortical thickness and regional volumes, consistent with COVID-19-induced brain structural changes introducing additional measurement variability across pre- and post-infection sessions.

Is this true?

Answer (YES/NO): NO